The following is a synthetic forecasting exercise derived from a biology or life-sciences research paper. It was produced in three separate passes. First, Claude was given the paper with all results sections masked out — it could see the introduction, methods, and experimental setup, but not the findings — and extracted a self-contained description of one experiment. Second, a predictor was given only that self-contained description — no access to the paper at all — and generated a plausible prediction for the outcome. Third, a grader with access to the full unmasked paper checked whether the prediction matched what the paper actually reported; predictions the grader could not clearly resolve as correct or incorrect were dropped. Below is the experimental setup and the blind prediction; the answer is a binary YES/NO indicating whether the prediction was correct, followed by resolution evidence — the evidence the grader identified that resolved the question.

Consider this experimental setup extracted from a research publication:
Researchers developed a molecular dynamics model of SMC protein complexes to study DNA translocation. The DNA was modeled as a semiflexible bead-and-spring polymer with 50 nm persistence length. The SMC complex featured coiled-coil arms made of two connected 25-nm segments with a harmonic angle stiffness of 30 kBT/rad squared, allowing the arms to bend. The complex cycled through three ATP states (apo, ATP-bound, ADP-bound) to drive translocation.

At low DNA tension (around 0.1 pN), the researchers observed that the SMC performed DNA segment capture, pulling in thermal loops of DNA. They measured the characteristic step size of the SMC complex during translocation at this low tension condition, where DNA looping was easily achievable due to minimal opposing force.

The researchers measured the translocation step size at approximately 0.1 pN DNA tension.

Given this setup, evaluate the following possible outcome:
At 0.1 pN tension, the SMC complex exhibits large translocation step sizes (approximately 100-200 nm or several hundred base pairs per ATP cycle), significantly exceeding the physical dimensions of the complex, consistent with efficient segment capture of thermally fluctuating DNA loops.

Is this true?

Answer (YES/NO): NO